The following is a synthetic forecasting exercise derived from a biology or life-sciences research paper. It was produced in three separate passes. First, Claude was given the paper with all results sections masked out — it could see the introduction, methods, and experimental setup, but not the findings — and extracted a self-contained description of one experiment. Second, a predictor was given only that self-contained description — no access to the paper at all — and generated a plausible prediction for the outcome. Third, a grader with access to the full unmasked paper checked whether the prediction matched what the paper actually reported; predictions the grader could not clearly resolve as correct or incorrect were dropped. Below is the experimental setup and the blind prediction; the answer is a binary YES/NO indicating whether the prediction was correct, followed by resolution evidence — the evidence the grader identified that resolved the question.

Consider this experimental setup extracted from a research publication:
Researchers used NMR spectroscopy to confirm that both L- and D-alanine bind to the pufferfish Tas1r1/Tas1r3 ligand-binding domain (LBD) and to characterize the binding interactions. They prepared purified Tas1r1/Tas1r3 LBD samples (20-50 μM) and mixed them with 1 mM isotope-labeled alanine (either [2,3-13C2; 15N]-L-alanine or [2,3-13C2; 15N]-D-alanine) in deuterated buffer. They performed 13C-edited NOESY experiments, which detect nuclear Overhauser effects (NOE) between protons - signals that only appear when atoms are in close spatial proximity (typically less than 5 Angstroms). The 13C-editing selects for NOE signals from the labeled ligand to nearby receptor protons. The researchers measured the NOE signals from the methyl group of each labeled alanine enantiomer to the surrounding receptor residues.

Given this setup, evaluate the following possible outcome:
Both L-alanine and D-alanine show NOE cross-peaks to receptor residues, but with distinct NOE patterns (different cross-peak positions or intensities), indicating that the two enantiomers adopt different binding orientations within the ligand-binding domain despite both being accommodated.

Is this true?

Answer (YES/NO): YES